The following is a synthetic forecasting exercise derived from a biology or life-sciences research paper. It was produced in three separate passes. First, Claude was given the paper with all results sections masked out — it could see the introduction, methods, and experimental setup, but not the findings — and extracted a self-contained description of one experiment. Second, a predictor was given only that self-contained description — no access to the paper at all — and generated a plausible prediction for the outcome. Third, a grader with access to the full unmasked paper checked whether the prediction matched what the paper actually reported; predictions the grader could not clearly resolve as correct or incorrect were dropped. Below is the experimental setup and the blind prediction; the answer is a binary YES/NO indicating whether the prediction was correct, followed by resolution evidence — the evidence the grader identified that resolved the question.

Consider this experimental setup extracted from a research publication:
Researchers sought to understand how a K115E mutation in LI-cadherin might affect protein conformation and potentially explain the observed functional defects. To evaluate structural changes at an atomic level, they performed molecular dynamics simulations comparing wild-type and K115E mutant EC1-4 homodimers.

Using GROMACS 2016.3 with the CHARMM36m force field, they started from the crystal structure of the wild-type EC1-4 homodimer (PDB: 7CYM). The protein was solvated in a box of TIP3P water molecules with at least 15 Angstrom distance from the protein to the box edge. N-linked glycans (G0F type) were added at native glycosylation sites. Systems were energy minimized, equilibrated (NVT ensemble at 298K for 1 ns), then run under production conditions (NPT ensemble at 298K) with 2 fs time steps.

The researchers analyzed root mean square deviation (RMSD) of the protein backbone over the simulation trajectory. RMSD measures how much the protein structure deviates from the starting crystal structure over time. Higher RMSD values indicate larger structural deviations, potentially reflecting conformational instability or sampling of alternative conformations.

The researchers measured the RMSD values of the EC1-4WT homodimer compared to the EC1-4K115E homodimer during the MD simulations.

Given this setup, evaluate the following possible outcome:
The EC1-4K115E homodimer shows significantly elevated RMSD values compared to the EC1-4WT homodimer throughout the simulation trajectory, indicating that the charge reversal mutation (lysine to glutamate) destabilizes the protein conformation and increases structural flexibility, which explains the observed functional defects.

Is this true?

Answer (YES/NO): NO